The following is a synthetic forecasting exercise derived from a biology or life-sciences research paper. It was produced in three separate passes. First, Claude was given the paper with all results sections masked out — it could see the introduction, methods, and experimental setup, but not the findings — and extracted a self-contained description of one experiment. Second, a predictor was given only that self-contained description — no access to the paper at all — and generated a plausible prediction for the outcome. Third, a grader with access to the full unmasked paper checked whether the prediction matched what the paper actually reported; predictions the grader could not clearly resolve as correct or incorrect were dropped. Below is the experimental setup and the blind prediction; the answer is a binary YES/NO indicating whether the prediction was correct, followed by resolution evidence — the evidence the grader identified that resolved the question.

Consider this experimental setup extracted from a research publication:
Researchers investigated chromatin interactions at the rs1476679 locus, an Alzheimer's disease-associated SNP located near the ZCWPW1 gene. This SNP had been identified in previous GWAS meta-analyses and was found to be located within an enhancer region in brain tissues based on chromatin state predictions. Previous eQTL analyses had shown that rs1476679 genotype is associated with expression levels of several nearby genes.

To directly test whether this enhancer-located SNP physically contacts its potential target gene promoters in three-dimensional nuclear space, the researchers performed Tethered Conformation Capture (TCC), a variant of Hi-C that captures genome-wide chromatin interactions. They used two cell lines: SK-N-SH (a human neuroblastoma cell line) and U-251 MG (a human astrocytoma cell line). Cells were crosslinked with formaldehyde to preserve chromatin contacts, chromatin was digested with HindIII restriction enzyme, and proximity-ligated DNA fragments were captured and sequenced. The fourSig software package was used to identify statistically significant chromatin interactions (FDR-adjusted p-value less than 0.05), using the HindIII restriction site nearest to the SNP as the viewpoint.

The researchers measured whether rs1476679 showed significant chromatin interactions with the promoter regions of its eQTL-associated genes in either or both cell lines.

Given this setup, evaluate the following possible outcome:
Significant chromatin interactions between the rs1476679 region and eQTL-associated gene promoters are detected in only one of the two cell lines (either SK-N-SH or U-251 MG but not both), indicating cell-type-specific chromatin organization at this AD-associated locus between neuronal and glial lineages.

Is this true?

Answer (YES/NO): NO